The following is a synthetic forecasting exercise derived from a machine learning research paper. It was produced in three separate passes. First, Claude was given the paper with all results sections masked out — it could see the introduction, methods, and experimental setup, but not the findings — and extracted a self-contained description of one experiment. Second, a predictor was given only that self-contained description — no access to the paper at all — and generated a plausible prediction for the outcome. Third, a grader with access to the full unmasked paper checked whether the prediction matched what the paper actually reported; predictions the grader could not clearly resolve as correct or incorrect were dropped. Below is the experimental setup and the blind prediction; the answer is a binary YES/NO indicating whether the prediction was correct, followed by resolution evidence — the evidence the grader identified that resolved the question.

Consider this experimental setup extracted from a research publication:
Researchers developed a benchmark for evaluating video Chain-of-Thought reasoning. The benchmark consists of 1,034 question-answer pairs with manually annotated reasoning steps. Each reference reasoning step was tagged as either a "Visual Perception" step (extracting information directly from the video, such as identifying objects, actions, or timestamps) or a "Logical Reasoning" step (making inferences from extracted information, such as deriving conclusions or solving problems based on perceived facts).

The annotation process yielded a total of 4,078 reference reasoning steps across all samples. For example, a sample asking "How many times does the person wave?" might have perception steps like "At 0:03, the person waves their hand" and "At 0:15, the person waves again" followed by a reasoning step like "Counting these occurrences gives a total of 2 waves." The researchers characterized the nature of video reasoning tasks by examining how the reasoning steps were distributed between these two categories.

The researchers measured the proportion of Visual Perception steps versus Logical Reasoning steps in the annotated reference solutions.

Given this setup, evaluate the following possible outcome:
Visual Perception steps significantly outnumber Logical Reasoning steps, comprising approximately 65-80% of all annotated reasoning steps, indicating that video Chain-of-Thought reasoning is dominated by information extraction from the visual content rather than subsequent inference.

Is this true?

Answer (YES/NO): YES